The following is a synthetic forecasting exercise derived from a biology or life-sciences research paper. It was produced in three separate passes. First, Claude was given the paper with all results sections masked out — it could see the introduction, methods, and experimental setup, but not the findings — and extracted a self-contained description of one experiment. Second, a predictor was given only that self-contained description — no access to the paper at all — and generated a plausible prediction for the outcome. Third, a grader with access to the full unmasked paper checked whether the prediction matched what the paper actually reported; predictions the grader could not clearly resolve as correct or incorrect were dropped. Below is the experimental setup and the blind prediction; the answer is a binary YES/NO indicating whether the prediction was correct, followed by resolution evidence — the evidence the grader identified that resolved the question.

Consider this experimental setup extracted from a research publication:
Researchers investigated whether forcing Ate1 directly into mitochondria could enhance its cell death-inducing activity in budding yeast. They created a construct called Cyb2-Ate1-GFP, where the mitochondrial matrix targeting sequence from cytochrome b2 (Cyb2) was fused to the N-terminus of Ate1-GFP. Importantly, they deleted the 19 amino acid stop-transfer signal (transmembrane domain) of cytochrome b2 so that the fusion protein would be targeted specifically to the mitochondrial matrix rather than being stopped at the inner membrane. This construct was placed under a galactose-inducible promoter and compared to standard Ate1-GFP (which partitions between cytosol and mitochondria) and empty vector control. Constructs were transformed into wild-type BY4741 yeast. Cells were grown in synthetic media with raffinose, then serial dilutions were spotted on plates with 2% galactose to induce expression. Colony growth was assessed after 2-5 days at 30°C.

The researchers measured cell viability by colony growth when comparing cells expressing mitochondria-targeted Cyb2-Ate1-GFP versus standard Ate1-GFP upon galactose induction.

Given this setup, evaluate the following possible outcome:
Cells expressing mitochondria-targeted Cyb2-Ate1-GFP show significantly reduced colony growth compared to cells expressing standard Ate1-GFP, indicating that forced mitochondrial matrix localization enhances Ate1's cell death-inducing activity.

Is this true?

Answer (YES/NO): YES